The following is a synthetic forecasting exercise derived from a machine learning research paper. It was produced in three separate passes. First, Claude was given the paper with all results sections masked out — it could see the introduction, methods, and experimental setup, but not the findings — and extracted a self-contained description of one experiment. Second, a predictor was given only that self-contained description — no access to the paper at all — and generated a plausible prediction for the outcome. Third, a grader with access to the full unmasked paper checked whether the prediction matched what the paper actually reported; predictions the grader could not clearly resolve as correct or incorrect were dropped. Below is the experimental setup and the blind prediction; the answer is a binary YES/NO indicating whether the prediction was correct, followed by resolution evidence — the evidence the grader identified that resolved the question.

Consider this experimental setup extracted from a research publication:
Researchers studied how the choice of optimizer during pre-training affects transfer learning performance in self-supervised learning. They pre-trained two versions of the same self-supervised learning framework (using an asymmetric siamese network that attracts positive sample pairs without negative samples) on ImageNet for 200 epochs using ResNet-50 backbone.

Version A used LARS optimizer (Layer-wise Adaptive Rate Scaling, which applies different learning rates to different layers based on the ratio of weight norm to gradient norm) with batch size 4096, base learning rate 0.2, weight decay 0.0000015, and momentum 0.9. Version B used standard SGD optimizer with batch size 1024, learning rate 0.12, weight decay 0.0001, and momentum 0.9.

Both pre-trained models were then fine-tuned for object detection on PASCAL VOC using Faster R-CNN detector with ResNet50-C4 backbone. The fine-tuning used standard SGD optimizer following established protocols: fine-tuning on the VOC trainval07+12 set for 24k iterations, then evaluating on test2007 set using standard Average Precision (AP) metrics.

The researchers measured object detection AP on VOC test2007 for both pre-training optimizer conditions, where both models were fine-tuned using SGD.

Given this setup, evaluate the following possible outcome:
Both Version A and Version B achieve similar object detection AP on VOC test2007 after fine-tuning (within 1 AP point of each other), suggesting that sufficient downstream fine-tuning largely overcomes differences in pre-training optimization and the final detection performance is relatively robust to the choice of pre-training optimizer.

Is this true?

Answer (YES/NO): NO